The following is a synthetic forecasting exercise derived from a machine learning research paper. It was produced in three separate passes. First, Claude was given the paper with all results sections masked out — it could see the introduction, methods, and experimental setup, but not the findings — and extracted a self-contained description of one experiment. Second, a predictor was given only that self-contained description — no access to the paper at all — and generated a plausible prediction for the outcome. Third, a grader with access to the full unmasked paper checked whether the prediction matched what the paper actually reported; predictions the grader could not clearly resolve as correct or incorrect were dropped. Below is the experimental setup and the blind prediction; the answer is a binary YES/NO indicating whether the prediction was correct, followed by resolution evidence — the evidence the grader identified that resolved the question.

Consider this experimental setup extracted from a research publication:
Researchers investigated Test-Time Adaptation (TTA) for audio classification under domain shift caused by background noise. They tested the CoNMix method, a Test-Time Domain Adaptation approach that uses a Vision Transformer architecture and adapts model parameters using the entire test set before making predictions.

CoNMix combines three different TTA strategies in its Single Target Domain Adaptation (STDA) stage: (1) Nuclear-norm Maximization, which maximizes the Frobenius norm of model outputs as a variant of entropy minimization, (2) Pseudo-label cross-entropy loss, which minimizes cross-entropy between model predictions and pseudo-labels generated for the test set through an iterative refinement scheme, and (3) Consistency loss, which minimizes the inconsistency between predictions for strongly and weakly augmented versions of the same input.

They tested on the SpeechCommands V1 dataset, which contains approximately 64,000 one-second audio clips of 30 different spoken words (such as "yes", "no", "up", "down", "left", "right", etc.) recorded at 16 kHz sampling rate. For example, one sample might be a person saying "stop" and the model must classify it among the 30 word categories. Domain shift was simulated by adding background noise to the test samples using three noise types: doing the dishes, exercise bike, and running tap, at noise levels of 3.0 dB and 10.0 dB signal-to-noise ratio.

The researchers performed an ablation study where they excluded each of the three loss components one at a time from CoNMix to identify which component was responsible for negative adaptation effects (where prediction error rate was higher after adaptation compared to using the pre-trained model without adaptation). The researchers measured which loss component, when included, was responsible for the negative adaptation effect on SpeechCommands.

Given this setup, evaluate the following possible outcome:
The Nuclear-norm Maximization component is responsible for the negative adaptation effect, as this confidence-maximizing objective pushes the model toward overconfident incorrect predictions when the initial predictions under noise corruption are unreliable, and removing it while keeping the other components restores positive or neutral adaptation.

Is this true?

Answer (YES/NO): NO